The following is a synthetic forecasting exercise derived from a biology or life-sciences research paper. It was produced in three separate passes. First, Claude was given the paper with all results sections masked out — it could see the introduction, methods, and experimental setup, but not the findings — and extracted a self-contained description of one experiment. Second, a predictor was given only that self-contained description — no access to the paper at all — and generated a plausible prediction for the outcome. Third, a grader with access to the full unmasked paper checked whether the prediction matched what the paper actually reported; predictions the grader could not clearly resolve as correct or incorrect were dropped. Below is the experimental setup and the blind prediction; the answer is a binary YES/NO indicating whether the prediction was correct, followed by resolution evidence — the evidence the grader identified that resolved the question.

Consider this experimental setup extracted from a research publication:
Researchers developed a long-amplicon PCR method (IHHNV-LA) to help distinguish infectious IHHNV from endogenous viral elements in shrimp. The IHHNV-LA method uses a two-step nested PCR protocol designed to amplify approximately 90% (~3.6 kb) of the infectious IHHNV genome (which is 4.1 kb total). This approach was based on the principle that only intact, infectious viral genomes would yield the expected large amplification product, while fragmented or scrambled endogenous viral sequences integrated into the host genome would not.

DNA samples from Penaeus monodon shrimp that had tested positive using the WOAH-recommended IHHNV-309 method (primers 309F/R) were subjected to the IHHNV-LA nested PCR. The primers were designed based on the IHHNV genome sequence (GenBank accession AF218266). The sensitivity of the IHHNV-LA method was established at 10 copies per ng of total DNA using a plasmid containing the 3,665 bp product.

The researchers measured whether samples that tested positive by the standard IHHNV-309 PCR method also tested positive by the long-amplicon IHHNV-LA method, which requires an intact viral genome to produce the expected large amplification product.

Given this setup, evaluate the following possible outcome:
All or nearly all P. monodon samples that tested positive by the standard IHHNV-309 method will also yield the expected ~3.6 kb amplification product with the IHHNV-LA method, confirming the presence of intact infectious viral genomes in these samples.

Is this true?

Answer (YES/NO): NO